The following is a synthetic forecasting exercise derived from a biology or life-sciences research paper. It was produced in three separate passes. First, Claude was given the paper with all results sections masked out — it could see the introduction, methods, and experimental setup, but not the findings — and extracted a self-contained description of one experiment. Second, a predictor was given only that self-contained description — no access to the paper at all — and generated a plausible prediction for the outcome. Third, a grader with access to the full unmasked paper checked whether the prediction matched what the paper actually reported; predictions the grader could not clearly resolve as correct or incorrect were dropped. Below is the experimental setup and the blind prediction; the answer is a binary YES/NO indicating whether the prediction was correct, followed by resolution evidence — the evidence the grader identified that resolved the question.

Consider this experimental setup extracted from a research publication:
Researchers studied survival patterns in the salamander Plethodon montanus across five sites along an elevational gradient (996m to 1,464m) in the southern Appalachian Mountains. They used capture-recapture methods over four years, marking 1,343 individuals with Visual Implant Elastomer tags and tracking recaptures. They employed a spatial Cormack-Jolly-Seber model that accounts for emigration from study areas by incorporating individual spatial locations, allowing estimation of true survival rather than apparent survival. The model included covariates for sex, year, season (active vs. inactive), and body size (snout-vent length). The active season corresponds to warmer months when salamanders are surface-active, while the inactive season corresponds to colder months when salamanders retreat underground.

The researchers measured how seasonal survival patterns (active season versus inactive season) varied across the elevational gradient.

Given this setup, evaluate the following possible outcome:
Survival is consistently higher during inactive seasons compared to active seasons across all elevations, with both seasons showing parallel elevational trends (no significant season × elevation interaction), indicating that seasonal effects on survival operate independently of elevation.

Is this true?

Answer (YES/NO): NO